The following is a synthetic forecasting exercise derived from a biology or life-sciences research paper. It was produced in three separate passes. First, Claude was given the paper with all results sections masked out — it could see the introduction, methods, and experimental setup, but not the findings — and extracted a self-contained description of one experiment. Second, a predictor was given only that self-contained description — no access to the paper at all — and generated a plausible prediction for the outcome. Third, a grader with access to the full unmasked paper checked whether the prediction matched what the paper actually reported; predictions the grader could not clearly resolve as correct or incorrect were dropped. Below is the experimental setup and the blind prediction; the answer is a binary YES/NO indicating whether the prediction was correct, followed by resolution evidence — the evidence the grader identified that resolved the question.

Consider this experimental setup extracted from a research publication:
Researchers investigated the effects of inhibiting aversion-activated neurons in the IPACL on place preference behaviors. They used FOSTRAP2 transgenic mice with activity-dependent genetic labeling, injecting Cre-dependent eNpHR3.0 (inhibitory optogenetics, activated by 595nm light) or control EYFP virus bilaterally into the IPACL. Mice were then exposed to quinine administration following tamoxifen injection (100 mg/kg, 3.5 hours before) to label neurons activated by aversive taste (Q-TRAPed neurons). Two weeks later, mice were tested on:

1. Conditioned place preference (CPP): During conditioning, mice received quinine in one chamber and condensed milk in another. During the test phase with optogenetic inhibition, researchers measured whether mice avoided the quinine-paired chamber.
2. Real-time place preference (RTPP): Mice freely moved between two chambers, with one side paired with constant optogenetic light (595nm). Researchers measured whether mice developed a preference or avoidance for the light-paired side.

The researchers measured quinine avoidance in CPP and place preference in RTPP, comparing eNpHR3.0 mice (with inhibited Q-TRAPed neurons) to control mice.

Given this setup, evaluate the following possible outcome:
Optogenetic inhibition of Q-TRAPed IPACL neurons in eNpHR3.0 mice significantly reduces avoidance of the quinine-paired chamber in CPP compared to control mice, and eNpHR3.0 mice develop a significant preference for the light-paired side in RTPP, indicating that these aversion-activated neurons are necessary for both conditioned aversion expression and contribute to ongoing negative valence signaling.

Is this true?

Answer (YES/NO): YES